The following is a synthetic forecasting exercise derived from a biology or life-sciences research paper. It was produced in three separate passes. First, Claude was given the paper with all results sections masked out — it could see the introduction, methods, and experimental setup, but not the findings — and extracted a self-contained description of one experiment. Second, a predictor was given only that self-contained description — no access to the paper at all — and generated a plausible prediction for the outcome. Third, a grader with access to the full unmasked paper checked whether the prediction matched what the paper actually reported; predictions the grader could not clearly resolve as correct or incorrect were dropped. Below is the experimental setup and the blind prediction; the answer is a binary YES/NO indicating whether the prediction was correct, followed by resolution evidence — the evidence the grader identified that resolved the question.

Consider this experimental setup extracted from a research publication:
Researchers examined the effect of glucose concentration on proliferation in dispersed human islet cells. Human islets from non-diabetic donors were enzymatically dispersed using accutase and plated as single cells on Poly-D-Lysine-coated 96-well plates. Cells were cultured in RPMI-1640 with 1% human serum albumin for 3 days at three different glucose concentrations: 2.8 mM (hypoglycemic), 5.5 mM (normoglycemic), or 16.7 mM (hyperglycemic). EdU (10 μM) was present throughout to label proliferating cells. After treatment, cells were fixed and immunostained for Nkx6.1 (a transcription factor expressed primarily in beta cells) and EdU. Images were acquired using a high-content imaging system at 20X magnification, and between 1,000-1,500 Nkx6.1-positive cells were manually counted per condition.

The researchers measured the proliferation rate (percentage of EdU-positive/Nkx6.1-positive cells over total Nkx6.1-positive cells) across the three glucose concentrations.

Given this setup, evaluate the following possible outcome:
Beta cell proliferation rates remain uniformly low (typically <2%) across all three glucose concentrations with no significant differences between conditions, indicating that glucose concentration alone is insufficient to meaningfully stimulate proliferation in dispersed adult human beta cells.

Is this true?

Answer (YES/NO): NO